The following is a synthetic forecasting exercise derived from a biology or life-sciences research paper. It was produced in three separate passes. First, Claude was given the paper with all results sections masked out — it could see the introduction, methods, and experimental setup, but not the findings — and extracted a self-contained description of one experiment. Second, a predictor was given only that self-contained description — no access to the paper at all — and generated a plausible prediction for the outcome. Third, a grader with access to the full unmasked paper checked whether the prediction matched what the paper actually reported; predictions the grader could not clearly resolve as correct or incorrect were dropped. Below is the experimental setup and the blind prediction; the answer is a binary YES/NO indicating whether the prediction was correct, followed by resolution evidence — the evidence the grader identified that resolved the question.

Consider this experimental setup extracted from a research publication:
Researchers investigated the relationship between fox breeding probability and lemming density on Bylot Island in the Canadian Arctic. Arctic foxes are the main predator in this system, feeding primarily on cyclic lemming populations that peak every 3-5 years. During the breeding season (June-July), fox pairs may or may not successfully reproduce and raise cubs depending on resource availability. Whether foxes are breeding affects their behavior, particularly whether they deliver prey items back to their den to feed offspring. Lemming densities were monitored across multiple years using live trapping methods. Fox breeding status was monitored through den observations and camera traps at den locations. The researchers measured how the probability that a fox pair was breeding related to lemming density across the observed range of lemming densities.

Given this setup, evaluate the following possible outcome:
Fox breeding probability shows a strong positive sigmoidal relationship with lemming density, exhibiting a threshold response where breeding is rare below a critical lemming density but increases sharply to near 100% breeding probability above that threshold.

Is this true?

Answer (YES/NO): NO